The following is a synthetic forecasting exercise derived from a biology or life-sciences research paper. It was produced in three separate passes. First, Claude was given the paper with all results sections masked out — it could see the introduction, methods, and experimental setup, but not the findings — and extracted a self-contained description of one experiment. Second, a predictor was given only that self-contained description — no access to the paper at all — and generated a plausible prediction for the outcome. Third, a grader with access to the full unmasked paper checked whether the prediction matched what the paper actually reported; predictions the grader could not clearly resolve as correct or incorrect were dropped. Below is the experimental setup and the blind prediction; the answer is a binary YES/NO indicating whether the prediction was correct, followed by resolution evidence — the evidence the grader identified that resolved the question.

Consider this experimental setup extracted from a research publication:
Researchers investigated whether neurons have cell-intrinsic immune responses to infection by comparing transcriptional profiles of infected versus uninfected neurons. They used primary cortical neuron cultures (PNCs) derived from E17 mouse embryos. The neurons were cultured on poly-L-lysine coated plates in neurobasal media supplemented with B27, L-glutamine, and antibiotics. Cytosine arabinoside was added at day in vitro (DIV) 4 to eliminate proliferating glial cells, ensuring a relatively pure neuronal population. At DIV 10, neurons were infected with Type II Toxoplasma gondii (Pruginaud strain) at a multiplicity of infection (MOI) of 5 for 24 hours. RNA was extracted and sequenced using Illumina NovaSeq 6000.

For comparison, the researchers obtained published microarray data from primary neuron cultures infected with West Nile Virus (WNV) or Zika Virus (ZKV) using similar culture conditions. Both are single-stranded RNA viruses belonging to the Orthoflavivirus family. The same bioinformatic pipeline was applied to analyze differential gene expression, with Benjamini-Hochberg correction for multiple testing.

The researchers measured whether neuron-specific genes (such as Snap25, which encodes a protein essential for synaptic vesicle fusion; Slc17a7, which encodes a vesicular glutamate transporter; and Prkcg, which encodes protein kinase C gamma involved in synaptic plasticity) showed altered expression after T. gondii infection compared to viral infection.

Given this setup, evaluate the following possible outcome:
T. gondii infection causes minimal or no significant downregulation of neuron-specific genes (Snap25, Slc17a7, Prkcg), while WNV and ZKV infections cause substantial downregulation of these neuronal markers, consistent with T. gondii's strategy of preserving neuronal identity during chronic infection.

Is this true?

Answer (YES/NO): NO